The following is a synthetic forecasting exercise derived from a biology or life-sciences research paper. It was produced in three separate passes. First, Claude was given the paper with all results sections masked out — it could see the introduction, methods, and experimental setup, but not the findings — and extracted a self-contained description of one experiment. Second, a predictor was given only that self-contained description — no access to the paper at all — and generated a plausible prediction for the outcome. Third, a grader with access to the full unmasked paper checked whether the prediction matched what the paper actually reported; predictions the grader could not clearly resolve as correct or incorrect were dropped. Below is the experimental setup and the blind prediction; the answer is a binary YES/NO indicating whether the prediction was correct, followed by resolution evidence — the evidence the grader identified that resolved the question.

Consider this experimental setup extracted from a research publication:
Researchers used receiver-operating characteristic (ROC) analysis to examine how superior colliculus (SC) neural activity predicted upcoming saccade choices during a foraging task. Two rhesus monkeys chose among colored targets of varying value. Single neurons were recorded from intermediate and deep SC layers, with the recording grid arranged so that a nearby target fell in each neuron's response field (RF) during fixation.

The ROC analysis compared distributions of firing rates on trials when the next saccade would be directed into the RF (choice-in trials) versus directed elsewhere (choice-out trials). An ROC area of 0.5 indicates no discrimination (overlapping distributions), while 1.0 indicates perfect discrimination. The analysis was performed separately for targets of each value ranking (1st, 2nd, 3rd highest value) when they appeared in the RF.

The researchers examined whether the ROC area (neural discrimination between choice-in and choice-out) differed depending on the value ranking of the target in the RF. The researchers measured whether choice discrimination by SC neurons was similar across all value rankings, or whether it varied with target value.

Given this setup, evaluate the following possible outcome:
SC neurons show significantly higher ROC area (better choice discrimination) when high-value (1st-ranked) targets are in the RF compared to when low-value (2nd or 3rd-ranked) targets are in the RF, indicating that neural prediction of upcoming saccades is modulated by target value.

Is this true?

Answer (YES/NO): NO